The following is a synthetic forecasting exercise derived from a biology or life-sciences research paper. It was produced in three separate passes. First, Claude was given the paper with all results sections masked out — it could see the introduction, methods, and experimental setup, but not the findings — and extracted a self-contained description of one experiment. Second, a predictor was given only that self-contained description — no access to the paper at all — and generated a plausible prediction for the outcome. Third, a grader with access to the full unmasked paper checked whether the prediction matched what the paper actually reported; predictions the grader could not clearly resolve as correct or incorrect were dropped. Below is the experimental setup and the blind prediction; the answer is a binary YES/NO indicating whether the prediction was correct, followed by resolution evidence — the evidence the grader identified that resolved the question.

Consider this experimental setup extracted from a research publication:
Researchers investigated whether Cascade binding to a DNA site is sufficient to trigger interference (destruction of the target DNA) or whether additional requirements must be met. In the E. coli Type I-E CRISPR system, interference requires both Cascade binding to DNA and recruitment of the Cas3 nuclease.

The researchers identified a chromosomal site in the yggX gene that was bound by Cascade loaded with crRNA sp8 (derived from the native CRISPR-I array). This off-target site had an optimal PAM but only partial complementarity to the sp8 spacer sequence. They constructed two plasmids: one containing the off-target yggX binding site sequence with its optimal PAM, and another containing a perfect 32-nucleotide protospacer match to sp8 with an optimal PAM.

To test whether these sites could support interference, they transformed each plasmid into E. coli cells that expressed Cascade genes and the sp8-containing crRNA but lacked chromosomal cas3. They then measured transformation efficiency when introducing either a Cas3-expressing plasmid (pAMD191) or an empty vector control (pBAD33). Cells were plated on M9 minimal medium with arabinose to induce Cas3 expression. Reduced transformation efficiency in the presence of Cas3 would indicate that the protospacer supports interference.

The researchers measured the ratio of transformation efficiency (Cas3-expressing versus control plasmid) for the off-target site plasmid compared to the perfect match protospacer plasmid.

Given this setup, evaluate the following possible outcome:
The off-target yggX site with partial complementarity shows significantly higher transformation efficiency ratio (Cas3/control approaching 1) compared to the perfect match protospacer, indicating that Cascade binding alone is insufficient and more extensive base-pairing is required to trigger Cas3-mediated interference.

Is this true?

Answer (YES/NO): YES